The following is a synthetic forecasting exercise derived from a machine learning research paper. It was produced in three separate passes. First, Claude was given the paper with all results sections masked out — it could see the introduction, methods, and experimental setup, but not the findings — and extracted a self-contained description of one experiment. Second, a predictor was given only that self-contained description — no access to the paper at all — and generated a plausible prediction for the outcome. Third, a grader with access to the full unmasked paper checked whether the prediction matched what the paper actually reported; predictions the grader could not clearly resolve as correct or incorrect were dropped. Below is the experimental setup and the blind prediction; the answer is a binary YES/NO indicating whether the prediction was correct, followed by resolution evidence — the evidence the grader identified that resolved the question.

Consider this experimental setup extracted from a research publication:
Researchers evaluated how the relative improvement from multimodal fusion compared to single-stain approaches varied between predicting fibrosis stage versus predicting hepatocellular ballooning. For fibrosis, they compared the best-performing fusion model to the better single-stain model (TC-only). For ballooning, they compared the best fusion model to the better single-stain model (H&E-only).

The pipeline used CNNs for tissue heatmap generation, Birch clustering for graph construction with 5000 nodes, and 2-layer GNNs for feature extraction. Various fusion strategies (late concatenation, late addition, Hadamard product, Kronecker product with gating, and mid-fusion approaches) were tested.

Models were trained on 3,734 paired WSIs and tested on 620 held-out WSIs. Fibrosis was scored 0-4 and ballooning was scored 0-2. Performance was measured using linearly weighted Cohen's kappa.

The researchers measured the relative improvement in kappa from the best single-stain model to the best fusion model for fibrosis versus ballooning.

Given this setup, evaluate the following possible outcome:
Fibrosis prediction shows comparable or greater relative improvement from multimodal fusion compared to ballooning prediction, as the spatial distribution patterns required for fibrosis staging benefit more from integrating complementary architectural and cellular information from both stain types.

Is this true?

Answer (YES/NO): YES